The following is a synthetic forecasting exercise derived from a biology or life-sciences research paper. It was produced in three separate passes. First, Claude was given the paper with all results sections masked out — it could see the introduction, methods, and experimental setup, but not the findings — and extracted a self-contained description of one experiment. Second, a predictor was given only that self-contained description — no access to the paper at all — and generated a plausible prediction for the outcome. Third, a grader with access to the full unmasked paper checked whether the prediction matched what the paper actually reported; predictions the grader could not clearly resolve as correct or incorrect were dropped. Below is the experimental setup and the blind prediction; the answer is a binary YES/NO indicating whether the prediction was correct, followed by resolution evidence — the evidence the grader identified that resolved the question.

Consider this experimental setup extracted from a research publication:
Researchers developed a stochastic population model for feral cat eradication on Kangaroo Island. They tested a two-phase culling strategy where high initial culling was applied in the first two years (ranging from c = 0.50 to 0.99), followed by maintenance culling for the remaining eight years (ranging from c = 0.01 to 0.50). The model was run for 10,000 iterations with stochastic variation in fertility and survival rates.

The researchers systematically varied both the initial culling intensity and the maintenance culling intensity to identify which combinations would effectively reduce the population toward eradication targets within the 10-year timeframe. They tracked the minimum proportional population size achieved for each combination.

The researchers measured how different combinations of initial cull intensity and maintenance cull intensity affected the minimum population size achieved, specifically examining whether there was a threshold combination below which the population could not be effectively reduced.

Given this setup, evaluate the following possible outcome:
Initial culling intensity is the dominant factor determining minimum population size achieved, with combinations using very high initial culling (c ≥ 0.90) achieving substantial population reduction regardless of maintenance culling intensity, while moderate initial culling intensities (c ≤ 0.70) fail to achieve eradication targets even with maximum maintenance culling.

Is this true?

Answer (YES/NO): NO